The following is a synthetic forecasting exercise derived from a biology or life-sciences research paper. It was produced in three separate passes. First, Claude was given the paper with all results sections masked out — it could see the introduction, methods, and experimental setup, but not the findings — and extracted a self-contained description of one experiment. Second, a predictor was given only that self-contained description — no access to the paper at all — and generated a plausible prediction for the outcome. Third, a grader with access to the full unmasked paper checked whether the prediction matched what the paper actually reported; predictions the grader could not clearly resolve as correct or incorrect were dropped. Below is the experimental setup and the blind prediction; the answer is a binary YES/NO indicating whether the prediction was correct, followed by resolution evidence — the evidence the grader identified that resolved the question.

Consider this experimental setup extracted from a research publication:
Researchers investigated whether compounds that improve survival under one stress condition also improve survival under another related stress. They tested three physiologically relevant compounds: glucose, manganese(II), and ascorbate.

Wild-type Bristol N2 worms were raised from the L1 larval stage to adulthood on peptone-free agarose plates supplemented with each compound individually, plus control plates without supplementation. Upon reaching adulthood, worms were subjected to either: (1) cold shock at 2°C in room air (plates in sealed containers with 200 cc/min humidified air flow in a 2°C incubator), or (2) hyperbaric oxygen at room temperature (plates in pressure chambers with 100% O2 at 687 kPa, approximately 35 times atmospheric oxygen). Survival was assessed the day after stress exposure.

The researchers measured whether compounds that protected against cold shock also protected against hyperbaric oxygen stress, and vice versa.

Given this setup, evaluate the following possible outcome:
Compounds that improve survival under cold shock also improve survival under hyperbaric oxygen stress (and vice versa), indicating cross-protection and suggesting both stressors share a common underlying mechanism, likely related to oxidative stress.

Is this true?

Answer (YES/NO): YES